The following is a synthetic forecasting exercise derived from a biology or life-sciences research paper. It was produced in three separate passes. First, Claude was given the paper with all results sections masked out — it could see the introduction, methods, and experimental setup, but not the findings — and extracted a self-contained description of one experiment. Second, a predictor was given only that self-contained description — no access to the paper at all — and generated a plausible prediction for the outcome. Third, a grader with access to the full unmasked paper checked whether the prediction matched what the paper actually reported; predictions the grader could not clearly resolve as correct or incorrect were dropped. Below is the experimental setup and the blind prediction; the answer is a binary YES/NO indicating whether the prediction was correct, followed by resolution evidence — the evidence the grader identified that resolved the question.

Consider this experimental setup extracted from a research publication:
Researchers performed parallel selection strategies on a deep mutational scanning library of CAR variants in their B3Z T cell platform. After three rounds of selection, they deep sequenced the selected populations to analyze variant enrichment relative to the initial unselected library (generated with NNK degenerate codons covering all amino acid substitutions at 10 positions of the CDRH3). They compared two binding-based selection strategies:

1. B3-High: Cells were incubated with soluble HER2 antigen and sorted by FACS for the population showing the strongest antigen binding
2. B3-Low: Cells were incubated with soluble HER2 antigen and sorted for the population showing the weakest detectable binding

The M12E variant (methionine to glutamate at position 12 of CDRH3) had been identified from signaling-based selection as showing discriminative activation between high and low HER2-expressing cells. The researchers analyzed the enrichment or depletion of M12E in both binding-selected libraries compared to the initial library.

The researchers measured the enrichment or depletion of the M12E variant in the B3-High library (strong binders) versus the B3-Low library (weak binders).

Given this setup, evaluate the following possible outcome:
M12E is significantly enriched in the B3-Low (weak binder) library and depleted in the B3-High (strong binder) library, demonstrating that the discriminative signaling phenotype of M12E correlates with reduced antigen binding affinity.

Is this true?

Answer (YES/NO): NO